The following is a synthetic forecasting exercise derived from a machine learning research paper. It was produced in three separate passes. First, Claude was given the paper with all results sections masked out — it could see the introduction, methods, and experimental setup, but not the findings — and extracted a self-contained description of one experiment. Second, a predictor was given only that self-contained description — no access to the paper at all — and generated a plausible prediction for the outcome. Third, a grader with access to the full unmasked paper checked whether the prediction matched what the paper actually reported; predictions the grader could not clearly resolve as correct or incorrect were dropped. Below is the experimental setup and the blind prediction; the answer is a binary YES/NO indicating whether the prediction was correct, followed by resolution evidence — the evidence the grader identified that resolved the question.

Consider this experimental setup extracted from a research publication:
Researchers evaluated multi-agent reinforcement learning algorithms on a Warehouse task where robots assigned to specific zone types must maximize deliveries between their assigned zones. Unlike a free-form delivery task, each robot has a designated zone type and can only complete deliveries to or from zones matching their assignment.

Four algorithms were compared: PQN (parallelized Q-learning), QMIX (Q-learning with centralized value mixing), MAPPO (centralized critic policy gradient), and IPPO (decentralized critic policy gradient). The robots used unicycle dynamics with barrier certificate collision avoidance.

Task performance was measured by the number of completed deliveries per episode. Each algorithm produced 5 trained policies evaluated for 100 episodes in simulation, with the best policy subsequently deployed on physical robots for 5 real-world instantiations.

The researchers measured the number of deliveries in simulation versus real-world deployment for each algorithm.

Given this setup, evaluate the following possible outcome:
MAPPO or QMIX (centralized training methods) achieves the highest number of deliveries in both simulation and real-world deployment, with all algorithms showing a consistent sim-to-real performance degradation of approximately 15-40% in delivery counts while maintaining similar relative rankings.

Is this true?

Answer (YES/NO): NO